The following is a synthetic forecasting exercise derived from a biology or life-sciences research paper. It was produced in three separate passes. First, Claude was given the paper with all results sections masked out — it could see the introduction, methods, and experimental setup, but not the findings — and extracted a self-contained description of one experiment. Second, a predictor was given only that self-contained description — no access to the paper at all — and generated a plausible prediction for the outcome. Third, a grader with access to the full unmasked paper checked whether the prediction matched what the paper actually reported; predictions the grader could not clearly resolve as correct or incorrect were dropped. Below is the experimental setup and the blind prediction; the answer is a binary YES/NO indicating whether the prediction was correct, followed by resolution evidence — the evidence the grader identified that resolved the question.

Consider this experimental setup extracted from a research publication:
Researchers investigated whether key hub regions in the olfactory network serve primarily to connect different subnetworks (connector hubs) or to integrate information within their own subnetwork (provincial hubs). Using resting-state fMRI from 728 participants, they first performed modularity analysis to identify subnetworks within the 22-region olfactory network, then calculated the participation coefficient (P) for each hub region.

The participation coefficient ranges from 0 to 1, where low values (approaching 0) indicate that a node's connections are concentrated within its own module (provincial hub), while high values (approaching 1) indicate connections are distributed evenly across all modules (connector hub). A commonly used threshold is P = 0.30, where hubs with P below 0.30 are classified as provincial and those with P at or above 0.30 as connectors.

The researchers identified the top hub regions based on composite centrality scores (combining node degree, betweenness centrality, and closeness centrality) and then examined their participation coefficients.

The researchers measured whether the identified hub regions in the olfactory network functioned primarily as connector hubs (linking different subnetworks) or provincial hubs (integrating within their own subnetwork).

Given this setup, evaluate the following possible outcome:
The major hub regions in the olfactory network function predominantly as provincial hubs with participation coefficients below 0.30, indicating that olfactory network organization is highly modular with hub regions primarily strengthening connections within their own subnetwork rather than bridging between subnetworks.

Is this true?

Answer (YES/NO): NO